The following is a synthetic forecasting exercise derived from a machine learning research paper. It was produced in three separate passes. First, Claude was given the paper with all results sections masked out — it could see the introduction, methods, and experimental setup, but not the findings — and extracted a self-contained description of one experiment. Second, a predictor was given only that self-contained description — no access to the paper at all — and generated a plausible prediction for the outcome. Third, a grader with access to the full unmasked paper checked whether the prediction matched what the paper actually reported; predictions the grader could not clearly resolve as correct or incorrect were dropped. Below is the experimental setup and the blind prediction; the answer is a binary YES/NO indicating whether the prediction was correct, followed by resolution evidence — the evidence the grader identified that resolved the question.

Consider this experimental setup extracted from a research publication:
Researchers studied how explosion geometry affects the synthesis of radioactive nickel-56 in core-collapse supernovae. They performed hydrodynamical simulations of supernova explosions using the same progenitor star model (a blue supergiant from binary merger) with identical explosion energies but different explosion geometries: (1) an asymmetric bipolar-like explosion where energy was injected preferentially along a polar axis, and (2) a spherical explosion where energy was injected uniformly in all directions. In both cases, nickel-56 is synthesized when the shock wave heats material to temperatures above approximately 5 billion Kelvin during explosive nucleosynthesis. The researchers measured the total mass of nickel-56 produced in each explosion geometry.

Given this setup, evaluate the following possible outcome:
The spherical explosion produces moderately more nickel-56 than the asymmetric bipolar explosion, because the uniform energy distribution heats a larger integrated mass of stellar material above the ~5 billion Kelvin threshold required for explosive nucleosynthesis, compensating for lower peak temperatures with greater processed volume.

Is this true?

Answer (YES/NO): YES